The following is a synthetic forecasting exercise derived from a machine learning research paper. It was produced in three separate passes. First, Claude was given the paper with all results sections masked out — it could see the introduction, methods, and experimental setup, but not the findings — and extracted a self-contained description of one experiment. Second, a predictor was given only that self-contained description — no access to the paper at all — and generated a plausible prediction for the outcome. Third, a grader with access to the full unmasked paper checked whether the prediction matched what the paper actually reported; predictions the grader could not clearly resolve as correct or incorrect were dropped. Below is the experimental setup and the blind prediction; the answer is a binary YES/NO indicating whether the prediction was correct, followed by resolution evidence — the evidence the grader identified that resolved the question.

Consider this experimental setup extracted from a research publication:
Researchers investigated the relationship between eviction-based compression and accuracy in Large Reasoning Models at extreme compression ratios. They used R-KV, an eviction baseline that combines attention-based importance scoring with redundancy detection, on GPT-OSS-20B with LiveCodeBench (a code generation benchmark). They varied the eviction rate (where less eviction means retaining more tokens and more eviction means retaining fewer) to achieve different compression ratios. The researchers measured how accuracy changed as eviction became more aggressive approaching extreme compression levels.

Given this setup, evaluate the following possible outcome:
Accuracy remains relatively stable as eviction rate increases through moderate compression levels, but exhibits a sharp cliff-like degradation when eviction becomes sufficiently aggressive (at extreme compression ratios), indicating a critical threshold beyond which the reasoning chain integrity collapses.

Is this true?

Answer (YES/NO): YES